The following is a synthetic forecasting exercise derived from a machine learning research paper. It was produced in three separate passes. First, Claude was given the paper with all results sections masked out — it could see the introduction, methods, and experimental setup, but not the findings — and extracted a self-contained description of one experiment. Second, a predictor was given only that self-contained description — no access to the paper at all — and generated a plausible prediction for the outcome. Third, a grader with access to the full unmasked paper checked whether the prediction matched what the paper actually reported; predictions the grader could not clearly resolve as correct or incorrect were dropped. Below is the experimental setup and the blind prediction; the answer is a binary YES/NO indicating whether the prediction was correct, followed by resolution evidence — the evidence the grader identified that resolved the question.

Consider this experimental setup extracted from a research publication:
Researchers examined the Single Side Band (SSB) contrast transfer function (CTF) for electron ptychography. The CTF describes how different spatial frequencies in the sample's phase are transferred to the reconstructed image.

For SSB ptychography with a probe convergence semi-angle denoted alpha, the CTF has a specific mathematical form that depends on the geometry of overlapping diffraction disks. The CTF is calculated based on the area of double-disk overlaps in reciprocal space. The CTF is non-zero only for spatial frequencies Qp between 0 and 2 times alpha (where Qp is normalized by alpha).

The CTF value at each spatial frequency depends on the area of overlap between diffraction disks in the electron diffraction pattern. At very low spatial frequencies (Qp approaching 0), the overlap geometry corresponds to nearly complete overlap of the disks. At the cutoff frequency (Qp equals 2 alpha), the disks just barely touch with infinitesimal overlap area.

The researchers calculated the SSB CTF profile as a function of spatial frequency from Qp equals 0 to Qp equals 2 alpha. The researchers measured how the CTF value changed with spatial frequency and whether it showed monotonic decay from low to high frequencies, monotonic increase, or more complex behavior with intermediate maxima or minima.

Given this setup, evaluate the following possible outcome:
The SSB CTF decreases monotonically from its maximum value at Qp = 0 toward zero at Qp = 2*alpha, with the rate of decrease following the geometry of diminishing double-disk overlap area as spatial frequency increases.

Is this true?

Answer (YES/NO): NO